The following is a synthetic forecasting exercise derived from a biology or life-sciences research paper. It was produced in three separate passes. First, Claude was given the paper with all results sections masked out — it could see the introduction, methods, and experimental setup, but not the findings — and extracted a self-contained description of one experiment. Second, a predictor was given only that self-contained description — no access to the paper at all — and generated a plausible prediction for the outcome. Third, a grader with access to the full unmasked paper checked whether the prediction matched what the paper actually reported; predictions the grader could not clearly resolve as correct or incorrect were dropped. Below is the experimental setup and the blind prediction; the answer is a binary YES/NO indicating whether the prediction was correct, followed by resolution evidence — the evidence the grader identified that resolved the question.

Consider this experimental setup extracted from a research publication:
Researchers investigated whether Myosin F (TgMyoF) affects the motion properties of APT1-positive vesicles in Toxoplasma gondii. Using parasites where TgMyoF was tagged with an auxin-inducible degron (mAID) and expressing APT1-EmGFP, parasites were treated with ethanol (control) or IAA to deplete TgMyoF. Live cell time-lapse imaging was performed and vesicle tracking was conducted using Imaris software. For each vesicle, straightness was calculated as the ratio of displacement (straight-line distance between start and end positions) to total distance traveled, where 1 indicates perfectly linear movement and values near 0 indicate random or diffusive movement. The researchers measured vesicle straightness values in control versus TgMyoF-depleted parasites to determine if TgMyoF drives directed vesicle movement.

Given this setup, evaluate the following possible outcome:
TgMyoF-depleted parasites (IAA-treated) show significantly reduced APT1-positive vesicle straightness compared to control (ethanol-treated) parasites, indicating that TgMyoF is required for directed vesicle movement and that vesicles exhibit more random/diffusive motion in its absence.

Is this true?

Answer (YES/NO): NO